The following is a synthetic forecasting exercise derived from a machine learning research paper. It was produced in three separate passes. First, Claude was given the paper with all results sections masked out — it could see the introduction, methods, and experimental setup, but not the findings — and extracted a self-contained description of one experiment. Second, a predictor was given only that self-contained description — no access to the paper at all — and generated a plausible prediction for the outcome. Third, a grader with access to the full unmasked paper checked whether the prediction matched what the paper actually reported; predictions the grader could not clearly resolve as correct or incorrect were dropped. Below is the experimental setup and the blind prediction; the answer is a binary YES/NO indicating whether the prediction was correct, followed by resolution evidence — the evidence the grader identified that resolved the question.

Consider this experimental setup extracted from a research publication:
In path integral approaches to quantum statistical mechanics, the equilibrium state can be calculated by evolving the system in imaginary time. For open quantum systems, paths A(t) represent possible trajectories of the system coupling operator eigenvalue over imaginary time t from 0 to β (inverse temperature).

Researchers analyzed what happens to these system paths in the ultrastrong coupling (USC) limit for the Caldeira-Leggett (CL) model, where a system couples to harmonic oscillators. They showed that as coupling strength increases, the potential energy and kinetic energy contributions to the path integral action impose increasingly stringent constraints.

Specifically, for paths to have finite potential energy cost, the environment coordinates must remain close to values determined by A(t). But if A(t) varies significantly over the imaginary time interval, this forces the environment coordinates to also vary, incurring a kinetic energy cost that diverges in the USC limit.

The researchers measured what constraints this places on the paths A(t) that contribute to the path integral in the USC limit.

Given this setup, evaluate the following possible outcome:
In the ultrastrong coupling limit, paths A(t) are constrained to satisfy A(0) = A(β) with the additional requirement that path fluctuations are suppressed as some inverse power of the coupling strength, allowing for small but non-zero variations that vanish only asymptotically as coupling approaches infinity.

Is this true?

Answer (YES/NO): NO